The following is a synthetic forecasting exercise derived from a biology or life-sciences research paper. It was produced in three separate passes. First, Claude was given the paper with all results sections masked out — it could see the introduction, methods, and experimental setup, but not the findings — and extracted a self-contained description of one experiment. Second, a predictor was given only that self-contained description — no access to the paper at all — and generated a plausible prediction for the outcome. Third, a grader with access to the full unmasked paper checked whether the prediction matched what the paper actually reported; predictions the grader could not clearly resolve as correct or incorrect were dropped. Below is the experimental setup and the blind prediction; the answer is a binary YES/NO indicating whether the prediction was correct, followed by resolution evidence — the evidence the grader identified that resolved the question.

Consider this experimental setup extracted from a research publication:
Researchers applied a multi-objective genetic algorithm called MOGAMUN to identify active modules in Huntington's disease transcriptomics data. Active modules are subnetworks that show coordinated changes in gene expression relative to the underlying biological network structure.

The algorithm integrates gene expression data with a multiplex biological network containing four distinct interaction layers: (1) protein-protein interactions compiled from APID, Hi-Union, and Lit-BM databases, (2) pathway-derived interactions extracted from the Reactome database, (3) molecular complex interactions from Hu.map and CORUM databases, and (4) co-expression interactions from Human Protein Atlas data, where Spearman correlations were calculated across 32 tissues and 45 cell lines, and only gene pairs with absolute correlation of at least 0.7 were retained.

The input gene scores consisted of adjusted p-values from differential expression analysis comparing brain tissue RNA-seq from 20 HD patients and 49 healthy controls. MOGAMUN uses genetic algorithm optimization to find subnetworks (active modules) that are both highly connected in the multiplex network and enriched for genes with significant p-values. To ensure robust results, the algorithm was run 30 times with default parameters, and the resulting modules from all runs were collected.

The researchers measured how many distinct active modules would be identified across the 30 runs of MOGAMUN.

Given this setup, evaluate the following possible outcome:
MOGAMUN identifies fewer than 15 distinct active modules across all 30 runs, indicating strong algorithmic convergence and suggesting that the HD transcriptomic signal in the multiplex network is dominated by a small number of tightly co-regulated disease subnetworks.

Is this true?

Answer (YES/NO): NO